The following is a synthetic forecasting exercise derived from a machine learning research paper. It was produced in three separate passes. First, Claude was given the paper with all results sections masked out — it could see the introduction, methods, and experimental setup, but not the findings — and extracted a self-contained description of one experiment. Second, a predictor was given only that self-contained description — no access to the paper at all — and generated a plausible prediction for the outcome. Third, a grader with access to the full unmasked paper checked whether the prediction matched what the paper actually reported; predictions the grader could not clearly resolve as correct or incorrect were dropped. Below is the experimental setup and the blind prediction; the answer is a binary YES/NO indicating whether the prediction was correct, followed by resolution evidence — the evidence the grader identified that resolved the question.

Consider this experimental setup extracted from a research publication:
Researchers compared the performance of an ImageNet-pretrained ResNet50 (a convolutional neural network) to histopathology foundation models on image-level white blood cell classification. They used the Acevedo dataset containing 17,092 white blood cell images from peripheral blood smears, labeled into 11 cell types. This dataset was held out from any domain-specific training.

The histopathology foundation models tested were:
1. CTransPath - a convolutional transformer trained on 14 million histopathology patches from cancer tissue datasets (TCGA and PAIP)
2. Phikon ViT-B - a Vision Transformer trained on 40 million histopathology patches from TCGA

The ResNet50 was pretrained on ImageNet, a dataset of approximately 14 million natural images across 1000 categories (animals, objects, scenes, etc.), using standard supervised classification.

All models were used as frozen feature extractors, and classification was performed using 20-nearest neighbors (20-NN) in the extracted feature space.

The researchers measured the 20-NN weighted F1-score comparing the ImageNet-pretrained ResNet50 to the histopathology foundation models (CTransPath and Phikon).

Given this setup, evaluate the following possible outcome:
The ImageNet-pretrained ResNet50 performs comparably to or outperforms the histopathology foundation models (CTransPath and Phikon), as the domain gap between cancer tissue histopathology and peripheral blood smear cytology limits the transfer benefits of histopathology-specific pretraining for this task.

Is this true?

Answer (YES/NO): NO